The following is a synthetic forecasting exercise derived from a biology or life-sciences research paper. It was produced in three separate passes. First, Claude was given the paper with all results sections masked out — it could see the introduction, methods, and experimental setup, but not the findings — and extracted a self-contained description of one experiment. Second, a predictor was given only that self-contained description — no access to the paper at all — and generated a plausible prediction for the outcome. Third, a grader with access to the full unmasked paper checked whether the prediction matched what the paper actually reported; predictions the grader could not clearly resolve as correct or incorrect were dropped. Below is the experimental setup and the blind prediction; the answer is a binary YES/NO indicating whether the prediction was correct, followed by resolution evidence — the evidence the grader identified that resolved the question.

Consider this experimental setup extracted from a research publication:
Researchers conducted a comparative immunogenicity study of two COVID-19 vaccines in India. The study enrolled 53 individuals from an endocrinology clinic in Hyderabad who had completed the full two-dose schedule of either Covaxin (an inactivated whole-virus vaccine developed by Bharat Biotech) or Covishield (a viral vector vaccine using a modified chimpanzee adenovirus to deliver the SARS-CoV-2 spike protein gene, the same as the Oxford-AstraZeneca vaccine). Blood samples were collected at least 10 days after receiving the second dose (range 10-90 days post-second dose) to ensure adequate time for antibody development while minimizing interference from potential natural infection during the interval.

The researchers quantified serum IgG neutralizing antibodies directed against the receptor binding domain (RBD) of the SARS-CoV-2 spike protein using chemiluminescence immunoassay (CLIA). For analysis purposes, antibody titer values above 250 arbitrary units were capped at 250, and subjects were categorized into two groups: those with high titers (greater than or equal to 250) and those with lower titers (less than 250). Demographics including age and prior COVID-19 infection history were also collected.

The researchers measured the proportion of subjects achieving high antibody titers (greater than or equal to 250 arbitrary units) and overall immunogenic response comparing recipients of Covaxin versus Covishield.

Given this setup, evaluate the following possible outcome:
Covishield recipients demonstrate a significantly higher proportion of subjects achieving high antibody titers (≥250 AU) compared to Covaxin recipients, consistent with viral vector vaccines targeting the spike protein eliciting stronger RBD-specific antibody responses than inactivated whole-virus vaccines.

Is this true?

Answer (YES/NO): YES